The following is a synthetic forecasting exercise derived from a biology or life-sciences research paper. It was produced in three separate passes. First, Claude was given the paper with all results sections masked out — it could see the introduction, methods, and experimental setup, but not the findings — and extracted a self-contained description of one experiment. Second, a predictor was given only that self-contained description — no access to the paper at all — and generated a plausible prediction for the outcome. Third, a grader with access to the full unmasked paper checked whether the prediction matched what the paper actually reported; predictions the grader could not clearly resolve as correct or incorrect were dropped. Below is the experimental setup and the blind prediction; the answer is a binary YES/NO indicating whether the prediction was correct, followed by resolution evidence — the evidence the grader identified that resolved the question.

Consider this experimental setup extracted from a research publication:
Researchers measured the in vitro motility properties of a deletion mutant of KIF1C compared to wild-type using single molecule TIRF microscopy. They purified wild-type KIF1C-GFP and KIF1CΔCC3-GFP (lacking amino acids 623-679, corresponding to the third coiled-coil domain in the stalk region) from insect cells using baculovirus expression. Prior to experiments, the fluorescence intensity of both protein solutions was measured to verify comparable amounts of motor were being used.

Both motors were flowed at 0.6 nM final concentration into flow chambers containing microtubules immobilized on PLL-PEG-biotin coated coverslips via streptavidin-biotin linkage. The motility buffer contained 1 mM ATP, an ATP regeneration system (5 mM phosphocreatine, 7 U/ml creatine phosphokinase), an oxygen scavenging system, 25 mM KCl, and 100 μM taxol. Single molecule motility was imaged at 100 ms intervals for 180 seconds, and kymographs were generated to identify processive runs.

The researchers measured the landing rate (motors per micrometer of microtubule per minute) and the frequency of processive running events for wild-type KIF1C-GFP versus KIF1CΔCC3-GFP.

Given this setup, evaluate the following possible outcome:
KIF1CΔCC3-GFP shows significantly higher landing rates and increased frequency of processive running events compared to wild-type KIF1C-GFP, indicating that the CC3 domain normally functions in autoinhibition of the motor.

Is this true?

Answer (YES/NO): YES